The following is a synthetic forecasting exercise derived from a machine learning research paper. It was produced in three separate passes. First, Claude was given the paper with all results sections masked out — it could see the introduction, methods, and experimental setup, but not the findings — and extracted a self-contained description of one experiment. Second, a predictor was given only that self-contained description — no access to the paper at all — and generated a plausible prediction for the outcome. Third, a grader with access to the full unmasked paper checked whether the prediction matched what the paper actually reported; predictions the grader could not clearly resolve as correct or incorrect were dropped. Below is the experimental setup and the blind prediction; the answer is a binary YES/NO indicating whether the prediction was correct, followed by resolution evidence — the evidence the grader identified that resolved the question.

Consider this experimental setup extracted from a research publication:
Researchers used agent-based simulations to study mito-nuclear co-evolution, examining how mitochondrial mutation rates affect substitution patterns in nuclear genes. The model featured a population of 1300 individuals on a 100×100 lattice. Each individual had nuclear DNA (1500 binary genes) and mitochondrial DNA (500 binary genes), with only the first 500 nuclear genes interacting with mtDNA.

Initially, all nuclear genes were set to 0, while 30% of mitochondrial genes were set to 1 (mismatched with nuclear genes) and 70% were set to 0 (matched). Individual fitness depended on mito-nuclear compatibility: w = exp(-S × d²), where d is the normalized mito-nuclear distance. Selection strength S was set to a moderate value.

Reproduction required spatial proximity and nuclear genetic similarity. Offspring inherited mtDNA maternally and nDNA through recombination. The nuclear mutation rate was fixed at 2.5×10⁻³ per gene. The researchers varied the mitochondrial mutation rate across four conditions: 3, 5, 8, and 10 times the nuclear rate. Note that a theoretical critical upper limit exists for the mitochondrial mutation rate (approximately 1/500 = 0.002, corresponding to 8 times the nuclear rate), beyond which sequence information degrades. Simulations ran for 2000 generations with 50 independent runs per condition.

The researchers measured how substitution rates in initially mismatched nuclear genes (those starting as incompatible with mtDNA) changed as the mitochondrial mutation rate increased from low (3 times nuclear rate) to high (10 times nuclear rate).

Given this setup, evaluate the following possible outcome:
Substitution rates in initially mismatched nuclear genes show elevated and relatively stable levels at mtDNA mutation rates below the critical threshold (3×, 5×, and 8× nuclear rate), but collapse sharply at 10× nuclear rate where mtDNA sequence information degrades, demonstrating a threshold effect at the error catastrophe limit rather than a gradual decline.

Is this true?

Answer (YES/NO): NO